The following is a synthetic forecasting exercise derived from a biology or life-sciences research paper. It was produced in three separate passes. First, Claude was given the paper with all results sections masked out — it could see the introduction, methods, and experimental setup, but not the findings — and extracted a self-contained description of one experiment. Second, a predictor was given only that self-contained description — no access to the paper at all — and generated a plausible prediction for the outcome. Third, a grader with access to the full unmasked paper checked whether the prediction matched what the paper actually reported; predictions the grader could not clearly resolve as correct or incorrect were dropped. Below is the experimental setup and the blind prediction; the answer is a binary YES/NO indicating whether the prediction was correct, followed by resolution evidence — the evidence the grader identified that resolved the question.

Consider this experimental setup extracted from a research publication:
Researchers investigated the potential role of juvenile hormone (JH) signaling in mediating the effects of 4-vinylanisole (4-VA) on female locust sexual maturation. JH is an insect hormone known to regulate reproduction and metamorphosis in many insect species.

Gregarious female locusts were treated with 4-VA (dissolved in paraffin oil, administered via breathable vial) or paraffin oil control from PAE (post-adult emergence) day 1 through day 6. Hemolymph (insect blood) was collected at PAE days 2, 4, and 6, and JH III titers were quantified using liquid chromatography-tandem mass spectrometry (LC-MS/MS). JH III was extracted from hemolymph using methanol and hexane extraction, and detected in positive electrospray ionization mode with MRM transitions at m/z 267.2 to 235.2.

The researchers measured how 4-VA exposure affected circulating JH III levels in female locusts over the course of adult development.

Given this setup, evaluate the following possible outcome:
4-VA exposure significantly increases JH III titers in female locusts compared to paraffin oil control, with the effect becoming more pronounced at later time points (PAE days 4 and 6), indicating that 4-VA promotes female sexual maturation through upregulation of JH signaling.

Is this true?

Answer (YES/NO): NO